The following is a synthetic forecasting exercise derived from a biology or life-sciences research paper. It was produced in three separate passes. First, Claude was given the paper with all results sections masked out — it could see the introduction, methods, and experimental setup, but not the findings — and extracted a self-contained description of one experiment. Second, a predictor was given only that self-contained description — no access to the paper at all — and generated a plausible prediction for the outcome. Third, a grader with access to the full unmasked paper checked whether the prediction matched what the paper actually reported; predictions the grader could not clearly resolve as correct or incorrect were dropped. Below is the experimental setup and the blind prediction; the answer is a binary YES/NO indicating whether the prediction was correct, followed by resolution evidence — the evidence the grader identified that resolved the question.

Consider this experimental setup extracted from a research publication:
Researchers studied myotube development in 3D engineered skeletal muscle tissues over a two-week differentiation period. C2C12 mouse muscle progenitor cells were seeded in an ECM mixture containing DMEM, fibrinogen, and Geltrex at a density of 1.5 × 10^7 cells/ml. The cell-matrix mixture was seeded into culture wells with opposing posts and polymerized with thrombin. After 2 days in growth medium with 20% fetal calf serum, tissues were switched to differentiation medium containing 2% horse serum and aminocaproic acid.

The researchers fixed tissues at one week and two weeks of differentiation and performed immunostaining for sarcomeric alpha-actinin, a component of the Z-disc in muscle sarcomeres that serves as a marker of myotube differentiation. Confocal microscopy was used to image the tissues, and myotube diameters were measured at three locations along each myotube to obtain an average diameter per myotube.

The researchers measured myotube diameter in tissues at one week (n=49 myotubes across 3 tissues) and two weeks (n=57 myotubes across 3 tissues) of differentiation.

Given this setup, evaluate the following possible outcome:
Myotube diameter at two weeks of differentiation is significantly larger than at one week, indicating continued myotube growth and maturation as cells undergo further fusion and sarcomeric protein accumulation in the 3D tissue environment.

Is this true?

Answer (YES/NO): YES